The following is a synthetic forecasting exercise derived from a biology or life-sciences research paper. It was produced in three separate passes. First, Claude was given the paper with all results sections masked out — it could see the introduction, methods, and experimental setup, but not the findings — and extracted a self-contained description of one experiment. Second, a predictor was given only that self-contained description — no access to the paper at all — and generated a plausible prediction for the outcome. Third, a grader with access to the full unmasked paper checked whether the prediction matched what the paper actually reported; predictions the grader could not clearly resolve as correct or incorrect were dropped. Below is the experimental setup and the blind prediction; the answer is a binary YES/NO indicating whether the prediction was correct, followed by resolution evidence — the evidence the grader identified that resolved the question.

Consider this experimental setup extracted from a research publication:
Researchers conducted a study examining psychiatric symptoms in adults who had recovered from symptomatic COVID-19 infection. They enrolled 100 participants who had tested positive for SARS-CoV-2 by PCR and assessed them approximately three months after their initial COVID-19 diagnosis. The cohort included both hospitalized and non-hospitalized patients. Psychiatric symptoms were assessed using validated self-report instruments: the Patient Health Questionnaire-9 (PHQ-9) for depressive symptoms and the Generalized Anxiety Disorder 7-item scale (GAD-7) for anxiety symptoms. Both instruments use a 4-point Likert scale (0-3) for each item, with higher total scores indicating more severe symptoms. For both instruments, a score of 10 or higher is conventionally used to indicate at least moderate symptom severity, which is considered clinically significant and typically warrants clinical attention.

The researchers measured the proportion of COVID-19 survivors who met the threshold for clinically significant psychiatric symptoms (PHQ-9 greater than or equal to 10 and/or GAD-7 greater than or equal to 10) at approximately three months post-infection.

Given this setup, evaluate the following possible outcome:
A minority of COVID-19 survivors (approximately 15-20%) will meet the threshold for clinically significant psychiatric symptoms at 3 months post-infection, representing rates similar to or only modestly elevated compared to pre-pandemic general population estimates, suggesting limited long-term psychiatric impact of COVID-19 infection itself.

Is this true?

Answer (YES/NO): NO